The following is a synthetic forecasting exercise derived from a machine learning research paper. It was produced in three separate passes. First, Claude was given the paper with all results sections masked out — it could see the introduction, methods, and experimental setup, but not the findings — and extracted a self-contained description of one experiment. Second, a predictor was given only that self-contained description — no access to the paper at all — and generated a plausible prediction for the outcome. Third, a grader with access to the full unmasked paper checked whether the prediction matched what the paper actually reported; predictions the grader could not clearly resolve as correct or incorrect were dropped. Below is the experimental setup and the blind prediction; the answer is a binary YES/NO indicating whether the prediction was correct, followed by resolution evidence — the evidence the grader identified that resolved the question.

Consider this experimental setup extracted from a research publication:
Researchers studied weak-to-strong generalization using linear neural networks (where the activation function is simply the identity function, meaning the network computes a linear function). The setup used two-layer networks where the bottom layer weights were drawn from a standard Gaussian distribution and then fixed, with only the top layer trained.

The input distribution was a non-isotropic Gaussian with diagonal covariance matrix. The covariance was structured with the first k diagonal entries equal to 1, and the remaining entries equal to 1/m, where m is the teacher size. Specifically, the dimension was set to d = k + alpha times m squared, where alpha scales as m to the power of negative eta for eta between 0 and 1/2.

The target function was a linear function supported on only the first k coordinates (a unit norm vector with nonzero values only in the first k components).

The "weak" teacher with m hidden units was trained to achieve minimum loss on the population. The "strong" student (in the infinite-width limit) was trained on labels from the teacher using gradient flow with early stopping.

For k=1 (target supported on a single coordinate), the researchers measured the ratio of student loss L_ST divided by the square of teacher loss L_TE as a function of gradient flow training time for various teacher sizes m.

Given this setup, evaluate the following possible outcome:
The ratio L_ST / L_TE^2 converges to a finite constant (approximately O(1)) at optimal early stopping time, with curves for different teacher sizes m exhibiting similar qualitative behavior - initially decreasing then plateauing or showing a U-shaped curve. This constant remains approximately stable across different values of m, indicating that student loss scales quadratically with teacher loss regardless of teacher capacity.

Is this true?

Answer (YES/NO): NO